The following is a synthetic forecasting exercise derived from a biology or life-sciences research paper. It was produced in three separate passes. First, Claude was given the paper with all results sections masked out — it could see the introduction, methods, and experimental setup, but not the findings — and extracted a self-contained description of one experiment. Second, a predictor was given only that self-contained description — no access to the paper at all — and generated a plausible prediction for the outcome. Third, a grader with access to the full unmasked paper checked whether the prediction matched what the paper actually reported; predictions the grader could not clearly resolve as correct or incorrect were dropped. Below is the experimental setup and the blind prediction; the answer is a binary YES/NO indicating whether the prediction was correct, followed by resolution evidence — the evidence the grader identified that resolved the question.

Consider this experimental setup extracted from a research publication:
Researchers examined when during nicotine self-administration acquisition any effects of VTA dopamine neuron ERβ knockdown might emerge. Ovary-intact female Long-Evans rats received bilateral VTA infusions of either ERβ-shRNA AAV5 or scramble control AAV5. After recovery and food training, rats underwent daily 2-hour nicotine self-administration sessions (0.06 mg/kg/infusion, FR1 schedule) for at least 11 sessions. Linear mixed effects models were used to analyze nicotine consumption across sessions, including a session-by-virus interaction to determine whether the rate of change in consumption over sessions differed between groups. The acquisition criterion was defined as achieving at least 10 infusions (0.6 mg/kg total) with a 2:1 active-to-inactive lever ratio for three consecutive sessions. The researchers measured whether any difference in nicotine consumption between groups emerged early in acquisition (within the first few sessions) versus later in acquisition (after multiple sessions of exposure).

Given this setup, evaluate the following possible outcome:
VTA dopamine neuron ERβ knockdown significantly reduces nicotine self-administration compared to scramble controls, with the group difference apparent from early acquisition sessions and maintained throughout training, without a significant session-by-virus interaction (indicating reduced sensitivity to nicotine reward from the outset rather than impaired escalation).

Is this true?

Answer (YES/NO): NO